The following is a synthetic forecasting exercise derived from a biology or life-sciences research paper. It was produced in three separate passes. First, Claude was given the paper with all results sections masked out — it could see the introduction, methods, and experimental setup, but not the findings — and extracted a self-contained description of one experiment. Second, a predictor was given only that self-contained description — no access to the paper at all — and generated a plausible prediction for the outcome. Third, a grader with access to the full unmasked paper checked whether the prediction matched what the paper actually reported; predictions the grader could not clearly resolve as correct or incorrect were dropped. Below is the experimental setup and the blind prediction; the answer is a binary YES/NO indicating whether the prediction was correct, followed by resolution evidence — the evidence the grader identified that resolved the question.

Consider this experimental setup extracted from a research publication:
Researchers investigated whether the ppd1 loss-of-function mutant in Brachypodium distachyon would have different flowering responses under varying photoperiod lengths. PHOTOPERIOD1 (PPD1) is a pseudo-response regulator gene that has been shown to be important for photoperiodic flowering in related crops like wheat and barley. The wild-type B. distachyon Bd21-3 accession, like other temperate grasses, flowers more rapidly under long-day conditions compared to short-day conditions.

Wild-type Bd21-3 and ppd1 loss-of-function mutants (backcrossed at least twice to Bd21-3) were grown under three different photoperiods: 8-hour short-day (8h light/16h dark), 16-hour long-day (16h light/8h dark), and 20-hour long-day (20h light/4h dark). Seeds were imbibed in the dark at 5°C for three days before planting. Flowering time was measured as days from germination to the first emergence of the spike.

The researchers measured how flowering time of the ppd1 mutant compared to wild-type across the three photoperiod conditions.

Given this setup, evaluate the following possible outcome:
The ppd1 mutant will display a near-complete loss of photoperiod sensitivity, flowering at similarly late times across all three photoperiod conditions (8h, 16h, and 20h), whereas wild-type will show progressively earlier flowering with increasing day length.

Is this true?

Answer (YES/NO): NO